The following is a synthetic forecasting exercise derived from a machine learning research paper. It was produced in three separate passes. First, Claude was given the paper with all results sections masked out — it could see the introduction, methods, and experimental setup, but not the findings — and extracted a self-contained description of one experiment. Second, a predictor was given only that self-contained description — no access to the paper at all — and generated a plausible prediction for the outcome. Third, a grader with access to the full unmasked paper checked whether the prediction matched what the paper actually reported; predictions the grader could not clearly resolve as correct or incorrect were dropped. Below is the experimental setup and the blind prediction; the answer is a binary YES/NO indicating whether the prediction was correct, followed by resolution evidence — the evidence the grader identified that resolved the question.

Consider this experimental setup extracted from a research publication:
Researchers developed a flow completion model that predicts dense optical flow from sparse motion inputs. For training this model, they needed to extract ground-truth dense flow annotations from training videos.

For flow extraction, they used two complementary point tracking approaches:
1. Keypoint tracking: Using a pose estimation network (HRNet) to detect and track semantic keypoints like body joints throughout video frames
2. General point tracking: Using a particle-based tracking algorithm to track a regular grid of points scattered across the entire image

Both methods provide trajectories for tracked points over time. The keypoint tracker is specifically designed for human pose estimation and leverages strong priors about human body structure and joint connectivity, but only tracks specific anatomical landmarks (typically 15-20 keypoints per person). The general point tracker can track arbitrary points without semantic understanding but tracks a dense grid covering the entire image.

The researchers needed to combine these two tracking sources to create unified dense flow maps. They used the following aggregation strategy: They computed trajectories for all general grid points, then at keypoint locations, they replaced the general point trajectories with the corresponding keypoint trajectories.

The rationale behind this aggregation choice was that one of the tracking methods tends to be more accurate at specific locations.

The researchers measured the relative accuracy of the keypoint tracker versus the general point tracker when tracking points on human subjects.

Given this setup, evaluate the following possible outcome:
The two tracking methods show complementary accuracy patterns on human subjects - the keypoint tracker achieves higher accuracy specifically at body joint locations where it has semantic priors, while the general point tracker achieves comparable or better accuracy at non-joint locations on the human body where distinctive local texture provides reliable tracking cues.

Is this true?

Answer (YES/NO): NO